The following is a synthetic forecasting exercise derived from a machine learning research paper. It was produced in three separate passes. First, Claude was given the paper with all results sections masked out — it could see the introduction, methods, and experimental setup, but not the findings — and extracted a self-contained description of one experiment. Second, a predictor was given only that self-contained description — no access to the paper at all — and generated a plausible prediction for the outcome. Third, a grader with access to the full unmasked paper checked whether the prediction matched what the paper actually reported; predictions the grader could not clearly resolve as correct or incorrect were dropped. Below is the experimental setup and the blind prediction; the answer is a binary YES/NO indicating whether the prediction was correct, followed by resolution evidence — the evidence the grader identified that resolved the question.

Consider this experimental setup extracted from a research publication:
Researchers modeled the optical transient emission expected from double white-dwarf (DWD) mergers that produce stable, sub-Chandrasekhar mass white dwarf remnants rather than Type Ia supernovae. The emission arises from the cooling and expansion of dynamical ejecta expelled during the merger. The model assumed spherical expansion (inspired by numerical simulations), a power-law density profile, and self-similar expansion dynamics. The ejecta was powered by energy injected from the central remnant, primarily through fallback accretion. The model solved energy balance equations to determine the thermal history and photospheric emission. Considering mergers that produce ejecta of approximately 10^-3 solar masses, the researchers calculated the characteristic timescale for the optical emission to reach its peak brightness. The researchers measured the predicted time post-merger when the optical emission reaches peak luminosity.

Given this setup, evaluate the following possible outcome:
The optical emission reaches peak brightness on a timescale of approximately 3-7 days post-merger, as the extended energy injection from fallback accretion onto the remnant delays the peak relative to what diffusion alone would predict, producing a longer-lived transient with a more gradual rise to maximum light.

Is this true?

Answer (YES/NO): NO